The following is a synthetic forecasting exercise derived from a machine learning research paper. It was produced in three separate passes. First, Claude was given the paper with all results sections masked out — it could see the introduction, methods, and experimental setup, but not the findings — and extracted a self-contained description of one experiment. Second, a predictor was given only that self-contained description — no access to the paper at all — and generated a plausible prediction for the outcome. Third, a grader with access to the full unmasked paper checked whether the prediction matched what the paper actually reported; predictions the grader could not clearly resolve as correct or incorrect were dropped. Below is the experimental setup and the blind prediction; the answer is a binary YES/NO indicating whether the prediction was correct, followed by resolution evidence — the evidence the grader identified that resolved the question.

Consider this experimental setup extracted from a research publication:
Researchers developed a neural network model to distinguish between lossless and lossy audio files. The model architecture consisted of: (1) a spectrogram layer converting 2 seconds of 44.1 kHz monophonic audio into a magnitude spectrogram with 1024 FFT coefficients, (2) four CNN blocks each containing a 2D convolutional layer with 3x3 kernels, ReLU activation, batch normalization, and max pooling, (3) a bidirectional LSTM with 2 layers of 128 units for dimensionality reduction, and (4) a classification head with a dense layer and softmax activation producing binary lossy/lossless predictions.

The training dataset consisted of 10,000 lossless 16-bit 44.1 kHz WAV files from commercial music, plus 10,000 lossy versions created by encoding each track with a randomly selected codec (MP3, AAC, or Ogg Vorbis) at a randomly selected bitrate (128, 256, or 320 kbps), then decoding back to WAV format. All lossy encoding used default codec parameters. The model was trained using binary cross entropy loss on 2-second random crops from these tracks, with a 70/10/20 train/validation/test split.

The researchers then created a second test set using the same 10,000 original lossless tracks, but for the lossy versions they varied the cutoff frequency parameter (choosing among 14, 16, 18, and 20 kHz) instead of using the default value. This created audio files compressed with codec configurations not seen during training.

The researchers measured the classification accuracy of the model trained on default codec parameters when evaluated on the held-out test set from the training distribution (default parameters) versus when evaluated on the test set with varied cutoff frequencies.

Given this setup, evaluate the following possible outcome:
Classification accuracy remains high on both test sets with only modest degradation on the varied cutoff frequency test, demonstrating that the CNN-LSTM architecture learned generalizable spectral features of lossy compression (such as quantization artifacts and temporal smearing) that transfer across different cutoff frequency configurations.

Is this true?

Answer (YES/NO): NO